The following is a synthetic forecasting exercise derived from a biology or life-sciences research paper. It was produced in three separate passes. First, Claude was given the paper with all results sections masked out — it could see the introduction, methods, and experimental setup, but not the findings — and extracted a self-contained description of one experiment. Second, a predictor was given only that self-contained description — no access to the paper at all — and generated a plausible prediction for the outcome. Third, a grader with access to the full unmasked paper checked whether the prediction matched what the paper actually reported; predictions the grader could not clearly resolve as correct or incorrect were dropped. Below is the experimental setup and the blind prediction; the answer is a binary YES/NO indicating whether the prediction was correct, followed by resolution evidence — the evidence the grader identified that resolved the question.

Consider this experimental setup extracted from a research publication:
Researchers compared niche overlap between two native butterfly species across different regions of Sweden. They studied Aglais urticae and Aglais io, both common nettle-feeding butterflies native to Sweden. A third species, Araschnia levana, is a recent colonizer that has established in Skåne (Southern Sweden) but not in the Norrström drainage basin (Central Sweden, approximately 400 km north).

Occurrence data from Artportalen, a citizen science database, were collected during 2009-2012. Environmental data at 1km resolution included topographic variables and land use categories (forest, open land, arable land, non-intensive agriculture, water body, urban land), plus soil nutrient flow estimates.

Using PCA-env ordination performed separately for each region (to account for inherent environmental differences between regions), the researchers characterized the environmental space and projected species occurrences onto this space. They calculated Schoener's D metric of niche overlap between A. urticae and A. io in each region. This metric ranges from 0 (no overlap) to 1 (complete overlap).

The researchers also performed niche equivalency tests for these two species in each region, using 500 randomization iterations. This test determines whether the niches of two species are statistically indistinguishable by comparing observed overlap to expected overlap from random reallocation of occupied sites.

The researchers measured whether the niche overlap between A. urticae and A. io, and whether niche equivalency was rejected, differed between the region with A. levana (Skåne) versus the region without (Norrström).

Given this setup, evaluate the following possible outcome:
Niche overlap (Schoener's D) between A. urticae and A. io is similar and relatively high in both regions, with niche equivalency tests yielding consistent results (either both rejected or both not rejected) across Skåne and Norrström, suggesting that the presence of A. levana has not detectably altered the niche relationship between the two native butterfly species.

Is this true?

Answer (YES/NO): NO